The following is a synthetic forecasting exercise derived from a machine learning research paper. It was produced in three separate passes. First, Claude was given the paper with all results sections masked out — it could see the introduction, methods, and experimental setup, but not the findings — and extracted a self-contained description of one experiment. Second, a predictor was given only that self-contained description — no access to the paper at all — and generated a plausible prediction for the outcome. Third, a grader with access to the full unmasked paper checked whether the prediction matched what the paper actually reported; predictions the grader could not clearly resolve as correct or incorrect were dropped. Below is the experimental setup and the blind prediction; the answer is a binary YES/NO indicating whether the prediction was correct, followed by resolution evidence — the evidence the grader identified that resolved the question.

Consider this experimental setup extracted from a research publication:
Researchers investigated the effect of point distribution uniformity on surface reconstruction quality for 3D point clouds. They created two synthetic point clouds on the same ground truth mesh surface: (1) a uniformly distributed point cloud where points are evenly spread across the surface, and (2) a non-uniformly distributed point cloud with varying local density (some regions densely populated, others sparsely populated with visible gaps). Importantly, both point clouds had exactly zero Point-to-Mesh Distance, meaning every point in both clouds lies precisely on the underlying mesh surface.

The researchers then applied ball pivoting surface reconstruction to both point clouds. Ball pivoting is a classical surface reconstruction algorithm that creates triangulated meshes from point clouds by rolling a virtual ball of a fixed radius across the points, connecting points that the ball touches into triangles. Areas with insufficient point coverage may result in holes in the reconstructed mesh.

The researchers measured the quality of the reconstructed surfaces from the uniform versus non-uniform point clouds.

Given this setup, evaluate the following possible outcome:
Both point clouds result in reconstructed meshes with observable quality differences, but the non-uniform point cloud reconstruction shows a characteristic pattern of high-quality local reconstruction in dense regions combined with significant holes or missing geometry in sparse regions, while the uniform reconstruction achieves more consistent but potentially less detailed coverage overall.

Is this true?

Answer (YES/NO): NO